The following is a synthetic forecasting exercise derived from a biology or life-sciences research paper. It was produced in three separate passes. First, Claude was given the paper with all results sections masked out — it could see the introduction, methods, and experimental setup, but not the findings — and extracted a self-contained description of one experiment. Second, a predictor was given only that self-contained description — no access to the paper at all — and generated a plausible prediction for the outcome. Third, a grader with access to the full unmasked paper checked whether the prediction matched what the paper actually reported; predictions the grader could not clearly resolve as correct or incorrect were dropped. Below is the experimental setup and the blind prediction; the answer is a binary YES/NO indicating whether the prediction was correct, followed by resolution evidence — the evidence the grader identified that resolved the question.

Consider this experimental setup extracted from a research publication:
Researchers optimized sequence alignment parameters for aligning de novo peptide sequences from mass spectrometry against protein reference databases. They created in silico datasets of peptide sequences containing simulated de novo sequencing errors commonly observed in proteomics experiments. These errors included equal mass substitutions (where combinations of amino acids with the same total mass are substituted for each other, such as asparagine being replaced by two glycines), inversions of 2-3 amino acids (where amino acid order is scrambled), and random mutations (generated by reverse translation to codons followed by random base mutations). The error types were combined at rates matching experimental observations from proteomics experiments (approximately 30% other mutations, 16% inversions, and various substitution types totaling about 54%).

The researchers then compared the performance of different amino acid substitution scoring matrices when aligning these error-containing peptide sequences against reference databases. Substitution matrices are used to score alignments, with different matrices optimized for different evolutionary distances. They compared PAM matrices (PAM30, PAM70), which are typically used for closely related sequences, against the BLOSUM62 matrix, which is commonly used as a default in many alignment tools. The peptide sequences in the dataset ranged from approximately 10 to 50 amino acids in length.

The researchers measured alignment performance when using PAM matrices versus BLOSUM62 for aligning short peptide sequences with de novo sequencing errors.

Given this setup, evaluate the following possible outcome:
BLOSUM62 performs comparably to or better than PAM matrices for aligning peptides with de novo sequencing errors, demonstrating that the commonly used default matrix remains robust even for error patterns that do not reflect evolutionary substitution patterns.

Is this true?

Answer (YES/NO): NO